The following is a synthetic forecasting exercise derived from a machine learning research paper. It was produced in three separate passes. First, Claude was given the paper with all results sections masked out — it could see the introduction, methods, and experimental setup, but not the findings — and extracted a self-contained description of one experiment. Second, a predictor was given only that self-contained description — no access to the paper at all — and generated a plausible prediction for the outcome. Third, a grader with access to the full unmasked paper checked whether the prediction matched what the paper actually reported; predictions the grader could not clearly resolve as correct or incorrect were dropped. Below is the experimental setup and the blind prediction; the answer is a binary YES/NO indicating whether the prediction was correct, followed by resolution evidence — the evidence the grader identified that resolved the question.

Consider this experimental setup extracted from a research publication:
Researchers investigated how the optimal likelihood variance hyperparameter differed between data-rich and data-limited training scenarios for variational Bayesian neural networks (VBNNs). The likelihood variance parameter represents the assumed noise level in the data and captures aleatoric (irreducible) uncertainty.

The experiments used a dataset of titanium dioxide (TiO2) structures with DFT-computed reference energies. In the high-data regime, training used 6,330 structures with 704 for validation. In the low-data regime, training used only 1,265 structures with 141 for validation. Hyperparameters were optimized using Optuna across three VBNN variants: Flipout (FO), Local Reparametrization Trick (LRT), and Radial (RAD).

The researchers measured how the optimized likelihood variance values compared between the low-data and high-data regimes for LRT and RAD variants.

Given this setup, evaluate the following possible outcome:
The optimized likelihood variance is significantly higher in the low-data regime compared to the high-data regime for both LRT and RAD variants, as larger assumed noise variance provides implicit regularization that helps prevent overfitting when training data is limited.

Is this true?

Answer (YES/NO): YES